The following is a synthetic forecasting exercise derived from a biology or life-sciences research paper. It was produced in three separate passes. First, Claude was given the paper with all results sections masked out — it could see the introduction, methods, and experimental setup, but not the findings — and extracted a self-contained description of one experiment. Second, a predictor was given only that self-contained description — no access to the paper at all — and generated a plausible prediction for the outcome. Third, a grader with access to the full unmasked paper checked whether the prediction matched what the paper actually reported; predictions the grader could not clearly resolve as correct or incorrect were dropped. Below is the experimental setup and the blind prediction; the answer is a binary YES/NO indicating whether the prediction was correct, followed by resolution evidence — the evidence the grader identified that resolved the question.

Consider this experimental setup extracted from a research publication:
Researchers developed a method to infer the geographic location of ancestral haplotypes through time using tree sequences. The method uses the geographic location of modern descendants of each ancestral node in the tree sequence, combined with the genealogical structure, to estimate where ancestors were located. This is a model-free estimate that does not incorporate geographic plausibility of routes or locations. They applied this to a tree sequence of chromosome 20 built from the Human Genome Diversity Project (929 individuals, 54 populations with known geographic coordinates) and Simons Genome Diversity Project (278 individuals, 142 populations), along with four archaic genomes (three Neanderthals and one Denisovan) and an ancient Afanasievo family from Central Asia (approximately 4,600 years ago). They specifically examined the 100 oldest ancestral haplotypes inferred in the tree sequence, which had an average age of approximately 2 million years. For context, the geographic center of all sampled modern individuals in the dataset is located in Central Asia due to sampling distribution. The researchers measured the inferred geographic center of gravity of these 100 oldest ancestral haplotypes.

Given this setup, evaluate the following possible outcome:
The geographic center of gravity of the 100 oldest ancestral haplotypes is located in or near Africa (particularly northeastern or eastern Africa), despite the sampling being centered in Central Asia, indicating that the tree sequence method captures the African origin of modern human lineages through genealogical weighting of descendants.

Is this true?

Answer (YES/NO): YES